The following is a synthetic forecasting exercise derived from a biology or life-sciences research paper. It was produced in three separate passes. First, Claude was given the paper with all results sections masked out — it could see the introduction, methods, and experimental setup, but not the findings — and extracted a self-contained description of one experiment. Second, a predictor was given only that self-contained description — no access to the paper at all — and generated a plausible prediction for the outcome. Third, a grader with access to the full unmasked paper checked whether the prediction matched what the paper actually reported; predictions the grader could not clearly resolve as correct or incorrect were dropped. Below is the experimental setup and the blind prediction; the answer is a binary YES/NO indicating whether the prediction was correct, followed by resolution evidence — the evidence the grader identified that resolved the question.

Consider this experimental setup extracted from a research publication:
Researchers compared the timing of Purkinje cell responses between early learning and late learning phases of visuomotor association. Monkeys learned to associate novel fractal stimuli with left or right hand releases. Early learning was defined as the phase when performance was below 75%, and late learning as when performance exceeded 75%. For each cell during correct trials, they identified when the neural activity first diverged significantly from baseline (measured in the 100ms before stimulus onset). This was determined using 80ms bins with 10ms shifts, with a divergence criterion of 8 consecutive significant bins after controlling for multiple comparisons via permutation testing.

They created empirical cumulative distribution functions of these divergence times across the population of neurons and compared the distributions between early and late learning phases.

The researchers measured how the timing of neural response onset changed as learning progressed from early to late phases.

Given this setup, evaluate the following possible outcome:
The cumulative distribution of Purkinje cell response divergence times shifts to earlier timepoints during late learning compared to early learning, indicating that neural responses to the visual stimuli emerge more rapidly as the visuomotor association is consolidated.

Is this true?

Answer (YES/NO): NO